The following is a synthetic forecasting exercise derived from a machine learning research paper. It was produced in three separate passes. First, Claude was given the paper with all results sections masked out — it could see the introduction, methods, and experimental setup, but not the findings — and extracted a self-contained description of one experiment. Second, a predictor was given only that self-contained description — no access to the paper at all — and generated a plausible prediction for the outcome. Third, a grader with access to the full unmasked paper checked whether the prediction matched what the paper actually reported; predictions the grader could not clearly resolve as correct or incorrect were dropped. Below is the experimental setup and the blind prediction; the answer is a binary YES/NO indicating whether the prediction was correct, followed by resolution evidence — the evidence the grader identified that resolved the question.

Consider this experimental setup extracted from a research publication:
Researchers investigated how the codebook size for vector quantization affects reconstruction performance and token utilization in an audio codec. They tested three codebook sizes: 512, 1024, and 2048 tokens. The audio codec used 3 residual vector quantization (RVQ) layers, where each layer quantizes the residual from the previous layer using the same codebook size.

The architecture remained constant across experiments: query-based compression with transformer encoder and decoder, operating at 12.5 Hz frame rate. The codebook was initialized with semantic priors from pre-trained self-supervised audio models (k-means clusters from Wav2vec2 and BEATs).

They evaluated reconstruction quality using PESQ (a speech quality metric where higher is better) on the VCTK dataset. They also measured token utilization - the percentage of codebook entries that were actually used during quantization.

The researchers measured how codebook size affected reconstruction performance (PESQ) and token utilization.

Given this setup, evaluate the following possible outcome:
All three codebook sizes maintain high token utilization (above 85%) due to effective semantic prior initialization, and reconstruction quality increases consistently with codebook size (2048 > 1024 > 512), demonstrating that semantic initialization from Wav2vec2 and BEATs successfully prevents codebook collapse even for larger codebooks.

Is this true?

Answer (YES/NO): YES